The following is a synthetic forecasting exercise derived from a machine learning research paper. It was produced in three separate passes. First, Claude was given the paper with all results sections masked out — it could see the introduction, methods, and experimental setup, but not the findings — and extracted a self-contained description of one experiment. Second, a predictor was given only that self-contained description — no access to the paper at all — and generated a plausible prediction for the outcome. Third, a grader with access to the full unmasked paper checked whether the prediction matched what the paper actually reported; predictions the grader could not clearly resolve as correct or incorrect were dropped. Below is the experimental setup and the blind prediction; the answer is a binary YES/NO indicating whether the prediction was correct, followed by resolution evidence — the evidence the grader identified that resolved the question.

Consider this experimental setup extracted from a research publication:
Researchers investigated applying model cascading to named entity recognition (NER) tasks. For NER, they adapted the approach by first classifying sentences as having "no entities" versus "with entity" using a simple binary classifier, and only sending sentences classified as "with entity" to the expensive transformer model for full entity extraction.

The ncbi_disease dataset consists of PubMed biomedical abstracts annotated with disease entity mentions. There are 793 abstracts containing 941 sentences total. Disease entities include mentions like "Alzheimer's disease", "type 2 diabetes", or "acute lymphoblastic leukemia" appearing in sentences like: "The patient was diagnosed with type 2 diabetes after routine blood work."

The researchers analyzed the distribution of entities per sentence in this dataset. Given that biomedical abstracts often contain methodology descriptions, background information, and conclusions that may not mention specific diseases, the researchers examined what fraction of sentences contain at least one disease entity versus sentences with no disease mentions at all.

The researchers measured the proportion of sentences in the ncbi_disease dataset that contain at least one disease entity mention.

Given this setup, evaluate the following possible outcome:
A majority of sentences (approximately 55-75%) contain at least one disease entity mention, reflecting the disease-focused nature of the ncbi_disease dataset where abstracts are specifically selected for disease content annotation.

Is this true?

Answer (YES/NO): NO